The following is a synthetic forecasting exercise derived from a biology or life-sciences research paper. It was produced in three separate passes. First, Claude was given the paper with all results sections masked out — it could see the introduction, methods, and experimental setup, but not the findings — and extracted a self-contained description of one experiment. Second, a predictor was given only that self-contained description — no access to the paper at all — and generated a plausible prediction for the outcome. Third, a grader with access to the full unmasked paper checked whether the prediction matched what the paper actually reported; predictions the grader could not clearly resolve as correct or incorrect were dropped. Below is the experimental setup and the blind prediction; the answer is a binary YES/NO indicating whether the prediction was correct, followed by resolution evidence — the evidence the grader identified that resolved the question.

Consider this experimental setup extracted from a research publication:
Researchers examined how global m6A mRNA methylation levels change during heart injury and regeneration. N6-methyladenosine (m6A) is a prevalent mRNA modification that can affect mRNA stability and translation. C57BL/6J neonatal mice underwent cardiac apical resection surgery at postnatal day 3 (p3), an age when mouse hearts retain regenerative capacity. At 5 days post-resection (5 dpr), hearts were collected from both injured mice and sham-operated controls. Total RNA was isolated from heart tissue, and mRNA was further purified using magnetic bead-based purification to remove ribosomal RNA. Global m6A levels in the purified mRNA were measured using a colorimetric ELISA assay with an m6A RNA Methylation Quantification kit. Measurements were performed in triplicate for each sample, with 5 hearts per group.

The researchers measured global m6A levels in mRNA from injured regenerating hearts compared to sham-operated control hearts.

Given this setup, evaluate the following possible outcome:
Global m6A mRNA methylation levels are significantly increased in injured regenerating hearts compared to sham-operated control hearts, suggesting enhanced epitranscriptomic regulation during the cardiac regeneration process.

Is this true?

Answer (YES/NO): YES